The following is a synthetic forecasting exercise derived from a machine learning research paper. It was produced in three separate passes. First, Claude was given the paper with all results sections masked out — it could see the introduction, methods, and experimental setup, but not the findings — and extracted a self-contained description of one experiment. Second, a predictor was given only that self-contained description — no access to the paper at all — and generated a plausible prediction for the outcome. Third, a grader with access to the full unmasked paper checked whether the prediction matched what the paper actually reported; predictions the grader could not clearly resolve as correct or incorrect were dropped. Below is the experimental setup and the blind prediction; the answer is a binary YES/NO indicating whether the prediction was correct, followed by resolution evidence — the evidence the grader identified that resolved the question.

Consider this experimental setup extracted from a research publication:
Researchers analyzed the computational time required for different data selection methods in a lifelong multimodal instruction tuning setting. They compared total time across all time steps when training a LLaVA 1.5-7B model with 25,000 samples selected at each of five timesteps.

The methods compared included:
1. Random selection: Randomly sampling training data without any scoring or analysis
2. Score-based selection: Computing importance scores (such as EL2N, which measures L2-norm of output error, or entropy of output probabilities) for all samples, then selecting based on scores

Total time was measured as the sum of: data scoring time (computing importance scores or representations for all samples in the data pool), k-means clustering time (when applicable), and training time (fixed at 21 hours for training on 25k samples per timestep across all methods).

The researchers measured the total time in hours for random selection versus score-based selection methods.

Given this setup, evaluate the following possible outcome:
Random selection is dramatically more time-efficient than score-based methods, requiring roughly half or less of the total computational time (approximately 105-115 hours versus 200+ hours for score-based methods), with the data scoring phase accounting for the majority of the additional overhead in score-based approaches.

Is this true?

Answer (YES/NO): NO